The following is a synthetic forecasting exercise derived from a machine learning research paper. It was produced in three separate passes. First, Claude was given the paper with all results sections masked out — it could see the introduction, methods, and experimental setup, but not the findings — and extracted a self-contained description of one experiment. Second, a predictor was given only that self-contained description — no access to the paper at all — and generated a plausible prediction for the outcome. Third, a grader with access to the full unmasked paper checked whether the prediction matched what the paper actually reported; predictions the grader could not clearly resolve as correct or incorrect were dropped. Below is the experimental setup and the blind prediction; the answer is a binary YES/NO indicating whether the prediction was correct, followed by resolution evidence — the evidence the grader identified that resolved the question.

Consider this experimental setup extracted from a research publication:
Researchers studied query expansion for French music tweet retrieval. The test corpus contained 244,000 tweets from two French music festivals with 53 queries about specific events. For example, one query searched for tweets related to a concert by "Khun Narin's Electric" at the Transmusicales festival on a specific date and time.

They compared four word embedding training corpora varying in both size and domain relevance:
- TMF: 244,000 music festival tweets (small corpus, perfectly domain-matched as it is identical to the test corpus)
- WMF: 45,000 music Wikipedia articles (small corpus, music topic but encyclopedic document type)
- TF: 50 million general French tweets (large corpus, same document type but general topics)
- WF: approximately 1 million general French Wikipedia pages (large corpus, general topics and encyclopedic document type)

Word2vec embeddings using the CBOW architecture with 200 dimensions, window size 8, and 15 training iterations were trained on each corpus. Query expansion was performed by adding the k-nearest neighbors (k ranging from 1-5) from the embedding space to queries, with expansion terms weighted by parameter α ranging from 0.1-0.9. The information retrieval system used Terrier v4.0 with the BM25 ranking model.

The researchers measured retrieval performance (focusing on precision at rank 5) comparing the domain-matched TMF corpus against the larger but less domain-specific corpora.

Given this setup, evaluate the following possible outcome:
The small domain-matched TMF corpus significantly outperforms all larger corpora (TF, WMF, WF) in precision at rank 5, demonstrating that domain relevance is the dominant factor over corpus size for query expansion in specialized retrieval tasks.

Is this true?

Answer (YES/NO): YES